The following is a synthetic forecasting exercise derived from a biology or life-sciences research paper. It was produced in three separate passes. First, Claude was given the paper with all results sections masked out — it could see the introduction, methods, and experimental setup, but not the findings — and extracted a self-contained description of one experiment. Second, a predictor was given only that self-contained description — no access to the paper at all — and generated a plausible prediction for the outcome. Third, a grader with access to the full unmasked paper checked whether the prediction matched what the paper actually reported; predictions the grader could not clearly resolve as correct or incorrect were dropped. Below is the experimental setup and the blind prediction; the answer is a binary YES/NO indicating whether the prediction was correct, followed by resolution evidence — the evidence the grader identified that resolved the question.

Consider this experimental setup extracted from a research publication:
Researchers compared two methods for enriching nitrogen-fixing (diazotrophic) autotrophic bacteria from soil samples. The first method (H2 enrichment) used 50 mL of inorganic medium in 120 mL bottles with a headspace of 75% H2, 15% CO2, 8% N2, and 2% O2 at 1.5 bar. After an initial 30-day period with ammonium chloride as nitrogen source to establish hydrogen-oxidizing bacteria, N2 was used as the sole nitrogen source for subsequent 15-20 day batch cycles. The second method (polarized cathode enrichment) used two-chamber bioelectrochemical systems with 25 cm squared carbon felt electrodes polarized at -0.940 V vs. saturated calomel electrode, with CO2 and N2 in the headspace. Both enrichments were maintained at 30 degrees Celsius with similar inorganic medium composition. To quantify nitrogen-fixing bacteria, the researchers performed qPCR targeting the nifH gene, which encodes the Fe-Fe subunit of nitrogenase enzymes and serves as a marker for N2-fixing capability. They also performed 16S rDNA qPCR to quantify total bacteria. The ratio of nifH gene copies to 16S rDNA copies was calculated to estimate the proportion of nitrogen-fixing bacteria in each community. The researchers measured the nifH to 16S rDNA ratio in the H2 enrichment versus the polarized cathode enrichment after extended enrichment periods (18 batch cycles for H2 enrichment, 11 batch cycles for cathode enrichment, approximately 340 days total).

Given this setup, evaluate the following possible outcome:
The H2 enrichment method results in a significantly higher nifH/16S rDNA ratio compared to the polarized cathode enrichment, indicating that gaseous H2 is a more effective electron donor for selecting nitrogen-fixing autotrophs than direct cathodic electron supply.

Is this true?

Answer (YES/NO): YES